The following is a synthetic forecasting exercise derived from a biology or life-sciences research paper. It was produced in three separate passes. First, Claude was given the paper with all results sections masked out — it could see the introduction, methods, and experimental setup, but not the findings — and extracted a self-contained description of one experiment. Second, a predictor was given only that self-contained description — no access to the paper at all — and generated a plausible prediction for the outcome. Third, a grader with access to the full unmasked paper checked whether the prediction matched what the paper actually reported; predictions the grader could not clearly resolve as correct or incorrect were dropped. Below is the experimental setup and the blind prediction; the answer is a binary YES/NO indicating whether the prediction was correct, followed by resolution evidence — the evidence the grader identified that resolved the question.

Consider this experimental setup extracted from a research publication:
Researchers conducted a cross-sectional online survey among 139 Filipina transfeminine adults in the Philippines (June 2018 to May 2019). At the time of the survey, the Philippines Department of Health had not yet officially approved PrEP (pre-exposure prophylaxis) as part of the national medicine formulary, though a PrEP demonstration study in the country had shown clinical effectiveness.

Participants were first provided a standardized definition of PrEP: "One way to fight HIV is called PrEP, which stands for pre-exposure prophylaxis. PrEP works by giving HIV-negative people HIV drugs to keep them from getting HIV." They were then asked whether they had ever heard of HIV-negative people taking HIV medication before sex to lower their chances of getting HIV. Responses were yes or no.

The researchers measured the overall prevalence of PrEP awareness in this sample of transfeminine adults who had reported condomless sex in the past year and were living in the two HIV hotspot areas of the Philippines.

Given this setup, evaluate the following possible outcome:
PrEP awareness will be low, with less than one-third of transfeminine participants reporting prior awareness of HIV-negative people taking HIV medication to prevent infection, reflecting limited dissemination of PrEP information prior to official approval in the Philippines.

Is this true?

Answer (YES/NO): NO